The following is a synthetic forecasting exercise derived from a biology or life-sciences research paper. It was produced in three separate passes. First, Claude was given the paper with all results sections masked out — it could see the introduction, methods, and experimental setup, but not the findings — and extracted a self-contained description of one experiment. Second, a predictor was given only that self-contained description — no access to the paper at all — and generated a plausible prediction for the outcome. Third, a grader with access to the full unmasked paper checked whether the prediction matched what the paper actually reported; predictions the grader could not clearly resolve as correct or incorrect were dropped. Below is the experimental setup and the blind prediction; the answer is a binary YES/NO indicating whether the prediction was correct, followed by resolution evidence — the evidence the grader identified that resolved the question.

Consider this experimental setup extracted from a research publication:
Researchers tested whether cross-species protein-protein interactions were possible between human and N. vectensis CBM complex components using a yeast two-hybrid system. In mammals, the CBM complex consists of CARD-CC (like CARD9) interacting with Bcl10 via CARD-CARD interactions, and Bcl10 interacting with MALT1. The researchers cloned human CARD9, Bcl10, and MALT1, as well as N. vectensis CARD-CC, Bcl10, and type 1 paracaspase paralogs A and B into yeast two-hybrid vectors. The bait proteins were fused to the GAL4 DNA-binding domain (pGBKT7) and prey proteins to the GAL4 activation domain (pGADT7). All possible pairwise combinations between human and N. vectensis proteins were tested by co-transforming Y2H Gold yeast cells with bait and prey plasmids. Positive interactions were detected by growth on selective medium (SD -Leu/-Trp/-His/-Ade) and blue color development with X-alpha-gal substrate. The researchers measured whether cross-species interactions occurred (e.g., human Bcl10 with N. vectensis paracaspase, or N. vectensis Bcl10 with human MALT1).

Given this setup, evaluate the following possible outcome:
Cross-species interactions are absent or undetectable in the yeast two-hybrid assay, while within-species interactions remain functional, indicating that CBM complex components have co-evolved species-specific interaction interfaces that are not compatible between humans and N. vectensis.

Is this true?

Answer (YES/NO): NO